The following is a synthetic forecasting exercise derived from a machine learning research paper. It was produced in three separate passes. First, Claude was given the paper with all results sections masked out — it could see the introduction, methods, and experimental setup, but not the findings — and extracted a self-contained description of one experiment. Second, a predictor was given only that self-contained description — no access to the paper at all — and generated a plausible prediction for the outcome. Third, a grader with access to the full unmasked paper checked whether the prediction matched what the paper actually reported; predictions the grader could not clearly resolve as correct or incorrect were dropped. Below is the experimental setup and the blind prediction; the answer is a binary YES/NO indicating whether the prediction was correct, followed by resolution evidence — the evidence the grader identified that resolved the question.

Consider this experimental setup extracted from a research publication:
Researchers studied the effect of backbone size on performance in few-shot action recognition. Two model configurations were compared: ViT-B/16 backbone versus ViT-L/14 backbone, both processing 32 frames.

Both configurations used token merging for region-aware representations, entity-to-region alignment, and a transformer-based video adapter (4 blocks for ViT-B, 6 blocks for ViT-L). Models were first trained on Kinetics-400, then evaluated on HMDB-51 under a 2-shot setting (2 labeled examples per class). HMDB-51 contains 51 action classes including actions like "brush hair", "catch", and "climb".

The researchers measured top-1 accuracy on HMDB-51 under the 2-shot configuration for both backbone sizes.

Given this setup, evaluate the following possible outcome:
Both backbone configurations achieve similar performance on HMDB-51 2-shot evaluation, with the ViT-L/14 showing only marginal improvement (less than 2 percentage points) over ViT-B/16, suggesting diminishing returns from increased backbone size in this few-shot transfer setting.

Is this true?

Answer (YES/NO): NO